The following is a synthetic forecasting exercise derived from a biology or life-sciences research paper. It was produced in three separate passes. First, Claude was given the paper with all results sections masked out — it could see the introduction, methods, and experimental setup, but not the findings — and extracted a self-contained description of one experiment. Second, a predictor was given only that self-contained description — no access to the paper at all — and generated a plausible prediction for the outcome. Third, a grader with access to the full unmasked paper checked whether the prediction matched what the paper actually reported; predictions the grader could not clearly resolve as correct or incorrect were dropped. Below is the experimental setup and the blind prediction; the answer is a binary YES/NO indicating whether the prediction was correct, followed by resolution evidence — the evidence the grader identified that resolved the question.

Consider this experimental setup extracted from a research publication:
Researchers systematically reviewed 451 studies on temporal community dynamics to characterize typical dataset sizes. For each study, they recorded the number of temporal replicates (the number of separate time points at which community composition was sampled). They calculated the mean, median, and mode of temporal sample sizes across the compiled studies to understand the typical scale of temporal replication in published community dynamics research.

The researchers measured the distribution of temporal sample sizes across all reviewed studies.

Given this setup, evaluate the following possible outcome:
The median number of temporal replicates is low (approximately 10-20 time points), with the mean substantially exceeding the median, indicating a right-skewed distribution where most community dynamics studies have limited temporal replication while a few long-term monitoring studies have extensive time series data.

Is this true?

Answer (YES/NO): NO